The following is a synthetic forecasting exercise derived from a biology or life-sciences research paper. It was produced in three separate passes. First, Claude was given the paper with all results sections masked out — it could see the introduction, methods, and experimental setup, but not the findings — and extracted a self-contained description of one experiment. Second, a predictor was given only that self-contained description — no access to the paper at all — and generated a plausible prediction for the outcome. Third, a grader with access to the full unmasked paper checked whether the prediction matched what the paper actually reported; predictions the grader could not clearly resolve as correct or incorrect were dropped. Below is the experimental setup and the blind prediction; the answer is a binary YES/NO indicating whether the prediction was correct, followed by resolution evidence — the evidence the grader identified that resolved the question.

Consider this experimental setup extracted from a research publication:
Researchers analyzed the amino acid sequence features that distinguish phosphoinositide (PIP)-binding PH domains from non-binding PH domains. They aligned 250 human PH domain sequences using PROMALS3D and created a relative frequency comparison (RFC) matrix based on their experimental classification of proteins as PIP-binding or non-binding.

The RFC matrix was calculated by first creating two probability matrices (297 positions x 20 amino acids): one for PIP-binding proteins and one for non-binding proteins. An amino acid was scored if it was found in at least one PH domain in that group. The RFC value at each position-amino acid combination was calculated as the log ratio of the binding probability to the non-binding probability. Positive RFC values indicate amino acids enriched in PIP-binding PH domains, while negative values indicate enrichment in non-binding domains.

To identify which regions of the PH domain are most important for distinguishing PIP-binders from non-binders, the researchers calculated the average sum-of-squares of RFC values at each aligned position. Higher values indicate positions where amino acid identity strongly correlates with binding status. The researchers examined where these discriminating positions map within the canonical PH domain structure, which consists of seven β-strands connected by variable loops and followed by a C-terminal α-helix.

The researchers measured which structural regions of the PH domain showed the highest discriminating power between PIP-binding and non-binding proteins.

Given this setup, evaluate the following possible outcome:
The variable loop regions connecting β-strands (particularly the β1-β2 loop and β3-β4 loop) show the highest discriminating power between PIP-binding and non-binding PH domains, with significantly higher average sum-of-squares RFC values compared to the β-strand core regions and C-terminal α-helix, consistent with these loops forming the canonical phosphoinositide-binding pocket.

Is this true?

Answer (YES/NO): NO